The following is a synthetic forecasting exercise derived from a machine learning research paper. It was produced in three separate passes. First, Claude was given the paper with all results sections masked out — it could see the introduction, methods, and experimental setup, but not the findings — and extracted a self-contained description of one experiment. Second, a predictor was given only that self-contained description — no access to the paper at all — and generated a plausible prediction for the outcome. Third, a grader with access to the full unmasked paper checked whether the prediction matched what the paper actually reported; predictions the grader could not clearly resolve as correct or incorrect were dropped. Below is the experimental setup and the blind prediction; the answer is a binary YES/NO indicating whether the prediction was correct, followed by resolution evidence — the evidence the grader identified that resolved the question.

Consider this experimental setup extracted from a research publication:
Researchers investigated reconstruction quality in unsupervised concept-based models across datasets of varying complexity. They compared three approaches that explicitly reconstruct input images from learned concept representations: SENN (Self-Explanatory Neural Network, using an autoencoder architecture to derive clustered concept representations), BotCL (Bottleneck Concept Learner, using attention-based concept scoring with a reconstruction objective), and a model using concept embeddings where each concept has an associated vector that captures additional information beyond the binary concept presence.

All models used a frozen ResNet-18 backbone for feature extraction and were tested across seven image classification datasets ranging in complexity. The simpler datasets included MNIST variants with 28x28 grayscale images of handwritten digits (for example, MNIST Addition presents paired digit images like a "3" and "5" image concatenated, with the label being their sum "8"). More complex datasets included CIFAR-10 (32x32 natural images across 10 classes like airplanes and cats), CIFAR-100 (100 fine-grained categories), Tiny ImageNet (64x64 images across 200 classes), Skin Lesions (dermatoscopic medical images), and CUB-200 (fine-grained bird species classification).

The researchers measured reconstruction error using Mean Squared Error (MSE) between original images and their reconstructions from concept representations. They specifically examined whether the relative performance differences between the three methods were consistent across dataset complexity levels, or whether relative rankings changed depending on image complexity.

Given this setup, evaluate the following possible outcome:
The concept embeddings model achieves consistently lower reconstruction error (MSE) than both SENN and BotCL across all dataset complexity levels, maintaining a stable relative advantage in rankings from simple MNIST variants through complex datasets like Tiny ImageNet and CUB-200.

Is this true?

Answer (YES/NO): NO